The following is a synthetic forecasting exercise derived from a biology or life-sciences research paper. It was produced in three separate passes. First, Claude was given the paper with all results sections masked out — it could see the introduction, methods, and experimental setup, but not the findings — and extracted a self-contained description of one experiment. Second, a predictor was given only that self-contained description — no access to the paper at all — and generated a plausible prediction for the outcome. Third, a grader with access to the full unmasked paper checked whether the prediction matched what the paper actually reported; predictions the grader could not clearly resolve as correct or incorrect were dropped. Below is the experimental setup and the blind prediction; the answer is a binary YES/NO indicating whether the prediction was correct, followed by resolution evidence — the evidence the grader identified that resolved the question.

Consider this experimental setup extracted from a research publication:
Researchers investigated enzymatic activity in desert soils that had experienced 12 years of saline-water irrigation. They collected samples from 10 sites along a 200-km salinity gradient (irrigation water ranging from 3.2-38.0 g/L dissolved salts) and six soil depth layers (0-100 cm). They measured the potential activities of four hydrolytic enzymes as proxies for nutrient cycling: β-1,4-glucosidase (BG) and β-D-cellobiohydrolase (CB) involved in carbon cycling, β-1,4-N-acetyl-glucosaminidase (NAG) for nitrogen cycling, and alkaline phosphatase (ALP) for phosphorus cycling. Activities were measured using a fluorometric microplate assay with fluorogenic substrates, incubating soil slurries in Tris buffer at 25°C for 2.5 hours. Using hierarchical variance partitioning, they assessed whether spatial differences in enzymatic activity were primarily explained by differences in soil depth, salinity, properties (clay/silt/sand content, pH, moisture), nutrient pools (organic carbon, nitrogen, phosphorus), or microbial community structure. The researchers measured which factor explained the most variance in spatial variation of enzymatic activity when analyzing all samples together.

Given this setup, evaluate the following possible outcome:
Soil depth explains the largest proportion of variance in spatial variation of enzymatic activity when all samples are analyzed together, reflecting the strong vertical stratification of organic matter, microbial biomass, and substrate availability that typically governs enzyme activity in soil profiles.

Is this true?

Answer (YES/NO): NO